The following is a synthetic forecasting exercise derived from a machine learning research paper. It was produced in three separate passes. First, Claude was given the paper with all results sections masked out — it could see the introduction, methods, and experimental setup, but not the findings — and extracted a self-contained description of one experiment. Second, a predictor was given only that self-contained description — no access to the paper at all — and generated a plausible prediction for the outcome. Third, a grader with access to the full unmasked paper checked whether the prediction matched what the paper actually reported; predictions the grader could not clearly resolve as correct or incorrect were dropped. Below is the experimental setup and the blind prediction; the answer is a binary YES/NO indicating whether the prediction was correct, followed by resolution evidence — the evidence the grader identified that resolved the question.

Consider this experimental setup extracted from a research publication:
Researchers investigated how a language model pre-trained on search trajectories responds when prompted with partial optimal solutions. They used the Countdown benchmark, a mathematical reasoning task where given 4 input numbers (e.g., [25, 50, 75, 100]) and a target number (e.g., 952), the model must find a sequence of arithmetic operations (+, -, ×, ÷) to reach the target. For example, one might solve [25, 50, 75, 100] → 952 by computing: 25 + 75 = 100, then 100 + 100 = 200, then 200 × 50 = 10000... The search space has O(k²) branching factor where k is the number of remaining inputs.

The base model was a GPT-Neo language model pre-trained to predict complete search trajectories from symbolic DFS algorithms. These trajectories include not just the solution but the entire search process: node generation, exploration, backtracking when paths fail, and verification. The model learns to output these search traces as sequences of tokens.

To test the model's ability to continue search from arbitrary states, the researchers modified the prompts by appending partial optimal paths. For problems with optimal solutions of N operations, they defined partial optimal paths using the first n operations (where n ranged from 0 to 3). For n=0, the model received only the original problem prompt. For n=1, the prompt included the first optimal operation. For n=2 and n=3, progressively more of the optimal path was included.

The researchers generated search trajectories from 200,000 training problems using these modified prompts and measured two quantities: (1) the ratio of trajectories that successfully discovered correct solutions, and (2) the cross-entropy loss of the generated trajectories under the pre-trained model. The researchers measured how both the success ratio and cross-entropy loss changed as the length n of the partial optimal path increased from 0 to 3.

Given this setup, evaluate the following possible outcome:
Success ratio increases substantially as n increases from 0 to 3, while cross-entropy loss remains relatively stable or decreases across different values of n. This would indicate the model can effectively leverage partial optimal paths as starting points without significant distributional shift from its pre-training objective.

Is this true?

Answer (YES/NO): NO